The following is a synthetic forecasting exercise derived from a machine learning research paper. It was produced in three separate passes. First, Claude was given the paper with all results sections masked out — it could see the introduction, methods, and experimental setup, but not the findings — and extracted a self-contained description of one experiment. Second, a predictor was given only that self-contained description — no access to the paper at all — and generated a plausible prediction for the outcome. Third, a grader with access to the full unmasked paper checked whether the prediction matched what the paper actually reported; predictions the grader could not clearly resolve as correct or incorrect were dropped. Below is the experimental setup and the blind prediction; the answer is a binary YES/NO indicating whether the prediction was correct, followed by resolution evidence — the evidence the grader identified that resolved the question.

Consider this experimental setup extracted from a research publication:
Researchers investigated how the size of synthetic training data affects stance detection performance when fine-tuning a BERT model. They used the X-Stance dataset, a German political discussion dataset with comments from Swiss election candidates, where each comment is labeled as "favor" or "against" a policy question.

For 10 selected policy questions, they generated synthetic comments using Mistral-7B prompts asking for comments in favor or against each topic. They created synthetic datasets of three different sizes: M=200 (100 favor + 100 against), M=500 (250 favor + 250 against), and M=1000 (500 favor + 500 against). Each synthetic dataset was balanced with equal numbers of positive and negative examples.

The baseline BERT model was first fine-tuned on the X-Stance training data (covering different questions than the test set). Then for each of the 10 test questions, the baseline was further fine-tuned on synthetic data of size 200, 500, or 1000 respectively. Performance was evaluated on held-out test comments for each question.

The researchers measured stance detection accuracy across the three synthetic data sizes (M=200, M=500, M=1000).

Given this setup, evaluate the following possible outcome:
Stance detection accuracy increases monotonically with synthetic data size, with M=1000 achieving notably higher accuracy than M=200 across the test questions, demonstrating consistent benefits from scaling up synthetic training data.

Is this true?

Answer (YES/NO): YES